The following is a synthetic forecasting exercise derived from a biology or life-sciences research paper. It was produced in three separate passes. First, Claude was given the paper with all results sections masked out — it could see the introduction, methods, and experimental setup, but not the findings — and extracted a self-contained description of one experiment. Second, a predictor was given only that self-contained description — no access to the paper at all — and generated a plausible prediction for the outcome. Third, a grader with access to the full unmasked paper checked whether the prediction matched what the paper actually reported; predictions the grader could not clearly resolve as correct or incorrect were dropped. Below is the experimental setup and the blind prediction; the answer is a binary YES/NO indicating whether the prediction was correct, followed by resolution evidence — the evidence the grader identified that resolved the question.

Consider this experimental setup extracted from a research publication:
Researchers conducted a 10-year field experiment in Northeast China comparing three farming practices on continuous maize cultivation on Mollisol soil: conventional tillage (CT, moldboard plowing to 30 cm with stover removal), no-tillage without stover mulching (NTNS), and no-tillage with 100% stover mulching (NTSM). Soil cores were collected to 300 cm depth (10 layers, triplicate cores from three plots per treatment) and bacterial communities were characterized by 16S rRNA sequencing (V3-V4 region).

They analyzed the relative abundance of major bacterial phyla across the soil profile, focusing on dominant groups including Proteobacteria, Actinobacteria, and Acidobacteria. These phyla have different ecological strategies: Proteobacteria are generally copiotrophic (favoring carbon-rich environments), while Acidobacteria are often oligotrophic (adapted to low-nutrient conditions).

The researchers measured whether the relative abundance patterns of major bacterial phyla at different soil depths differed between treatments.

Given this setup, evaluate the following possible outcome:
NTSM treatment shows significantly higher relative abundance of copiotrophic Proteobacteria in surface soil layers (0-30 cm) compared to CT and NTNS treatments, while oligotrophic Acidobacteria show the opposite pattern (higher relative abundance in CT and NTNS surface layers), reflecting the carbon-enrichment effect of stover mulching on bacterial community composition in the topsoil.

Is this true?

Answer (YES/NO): NO